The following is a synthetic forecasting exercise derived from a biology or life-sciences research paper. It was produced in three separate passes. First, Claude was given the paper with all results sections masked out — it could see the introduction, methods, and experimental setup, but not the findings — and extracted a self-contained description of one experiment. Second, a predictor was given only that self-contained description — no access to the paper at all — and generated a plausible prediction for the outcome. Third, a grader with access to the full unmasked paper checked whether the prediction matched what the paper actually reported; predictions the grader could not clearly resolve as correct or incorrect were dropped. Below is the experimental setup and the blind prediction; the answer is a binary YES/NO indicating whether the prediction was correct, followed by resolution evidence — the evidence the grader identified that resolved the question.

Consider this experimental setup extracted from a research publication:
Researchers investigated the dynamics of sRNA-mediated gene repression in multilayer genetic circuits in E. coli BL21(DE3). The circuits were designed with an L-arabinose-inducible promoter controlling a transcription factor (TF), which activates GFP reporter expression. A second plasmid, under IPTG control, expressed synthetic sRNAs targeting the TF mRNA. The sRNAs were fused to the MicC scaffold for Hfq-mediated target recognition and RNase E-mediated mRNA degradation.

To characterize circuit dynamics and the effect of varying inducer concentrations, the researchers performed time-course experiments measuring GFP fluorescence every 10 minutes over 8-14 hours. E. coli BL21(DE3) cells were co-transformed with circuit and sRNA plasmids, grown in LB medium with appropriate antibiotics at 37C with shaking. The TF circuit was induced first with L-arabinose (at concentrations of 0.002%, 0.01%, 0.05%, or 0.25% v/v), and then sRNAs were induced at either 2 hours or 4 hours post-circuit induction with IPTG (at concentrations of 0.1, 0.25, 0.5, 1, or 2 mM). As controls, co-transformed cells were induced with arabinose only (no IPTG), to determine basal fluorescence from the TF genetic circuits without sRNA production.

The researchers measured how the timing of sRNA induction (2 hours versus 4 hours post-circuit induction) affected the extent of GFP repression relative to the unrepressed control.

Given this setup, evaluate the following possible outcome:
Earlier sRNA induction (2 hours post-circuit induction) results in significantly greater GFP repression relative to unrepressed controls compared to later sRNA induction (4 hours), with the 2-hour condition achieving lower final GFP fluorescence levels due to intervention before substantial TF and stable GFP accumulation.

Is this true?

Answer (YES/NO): YES